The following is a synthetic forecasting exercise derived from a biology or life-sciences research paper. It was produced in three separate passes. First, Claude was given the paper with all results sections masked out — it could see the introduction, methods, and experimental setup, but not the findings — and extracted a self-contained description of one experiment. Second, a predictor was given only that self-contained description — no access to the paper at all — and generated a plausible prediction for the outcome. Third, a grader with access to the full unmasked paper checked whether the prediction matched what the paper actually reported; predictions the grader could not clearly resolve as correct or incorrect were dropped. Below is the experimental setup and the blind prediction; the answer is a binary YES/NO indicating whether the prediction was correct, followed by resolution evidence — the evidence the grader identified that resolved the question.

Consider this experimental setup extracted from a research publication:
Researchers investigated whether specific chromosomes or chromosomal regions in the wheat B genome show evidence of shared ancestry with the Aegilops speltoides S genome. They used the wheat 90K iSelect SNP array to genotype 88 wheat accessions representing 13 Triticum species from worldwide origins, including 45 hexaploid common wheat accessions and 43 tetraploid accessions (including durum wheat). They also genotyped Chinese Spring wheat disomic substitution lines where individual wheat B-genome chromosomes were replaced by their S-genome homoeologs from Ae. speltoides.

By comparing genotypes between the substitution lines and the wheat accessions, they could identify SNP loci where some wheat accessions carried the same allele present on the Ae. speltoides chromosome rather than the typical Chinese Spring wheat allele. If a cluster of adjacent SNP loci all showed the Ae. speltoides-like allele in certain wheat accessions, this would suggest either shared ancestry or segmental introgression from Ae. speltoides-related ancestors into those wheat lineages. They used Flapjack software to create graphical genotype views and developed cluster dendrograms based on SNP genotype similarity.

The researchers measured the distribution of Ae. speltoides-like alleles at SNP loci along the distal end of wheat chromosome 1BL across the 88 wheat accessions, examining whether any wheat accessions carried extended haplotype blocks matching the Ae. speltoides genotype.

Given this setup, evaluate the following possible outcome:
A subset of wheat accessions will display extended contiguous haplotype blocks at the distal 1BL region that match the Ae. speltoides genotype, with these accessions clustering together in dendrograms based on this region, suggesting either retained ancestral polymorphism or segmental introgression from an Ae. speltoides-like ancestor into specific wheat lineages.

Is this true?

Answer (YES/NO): YES